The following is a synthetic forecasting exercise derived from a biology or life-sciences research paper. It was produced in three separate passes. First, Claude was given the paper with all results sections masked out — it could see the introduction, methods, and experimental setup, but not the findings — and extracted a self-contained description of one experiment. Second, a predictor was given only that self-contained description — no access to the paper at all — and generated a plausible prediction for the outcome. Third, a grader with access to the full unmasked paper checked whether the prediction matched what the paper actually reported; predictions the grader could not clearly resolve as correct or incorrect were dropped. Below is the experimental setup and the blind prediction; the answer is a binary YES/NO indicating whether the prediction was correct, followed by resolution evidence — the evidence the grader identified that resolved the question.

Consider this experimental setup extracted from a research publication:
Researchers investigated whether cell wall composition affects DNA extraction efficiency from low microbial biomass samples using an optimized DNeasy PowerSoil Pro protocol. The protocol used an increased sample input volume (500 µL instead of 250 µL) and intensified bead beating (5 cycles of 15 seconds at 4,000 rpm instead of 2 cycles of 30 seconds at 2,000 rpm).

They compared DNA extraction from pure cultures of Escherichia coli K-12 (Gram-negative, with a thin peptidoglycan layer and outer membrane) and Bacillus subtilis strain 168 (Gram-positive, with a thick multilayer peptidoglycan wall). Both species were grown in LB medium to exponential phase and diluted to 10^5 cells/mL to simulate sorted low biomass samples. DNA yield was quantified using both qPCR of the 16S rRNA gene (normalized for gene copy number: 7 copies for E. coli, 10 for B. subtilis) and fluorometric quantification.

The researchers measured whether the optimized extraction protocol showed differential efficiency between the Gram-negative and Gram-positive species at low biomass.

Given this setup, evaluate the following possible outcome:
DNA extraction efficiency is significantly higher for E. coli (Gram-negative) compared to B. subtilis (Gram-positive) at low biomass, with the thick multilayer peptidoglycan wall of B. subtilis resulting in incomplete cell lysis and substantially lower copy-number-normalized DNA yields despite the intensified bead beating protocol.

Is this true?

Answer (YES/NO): NO